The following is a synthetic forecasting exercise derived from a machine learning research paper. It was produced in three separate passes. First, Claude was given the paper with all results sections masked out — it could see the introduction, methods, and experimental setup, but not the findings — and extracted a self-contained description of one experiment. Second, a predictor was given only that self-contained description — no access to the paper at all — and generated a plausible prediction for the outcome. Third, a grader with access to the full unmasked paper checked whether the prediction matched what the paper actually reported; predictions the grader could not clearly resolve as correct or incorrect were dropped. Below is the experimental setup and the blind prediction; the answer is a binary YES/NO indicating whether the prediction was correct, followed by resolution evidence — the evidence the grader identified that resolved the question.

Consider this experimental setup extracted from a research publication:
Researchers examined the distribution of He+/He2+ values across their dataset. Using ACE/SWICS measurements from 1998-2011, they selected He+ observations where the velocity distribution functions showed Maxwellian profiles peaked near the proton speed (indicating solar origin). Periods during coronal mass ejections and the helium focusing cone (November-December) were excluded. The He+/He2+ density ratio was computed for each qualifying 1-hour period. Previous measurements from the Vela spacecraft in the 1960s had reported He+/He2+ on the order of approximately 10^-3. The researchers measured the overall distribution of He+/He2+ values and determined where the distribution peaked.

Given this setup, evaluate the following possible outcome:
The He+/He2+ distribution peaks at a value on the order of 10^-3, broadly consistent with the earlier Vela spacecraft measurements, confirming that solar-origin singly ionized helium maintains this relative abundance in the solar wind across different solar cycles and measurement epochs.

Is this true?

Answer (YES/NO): NO